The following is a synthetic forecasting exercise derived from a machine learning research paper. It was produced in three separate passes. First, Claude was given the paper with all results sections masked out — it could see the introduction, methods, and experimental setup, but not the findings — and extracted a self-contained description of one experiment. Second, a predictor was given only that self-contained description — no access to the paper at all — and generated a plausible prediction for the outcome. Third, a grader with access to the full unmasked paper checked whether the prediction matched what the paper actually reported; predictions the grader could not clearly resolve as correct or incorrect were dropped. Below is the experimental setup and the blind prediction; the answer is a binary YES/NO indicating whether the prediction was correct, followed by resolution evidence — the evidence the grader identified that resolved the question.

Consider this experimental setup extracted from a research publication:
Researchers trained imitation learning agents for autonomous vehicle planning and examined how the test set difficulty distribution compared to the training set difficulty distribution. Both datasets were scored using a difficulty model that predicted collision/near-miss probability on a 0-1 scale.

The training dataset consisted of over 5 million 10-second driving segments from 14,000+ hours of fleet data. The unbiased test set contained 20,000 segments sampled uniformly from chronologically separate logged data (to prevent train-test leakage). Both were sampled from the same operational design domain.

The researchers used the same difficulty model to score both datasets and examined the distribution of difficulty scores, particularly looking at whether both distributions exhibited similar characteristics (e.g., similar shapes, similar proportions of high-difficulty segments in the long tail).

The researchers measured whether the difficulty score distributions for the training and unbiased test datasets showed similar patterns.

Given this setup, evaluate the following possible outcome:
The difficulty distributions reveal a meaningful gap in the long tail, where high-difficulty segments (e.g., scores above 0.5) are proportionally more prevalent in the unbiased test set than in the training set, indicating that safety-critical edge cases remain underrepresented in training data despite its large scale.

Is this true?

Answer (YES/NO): NO